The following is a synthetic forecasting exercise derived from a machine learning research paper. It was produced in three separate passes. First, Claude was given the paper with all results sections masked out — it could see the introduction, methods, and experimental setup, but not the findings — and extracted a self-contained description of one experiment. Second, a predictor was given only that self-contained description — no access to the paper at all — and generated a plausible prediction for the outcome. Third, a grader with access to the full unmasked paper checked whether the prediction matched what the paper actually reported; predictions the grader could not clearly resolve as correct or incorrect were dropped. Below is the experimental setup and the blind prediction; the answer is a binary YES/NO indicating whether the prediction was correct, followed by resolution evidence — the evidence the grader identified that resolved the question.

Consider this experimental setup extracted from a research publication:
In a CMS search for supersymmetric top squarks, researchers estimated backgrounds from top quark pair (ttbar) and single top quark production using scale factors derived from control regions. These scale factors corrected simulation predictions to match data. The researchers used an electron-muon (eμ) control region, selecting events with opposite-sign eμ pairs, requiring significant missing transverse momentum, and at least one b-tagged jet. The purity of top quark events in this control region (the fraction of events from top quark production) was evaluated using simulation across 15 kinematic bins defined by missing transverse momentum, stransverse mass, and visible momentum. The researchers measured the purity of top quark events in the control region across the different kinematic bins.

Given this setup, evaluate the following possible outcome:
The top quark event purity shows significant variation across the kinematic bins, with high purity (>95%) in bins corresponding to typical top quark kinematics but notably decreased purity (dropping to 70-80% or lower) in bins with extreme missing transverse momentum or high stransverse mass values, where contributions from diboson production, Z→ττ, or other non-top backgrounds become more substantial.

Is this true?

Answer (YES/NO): NO